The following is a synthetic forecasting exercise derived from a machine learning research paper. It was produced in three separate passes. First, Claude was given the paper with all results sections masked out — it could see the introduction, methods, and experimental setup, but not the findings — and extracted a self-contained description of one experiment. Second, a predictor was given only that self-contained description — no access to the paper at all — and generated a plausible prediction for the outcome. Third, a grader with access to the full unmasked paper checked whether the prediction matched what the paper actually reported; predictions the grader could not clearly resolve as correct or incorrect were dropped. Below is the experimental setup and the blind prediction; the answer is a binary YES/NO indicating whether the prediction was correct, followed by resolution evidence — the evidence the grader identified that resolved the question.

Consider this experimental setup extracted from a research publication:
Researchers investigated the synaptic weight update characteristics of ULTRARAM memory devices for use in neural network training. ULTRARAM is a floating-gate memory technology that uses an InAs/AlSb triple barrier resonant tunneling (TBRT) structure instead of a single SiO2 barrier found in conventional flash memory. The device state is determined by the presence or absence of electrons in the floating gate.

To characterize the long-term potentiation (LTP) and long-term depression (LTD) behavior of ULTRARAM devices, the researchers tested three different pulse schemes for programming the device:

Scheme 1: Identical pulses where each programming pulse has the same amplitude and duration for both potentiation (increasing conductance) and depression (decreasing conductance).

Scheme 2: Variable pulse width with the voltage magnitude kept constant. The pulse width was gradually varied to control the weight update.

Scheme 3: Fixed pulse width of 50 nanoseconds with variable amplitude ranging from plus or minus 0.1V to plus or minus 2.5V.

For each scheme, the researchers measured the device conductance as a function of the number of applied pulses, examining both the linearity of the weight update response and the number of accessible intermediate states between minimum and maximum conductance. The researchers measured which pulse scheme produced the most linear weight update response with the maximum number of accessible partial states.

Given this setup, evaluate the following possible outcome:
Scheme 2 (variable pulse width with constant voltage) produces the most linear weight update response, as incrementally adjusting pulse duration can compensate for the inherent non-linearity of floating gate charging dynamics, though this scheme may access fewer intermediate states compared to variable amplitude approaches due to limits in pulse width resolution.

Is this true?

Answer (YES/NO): NO